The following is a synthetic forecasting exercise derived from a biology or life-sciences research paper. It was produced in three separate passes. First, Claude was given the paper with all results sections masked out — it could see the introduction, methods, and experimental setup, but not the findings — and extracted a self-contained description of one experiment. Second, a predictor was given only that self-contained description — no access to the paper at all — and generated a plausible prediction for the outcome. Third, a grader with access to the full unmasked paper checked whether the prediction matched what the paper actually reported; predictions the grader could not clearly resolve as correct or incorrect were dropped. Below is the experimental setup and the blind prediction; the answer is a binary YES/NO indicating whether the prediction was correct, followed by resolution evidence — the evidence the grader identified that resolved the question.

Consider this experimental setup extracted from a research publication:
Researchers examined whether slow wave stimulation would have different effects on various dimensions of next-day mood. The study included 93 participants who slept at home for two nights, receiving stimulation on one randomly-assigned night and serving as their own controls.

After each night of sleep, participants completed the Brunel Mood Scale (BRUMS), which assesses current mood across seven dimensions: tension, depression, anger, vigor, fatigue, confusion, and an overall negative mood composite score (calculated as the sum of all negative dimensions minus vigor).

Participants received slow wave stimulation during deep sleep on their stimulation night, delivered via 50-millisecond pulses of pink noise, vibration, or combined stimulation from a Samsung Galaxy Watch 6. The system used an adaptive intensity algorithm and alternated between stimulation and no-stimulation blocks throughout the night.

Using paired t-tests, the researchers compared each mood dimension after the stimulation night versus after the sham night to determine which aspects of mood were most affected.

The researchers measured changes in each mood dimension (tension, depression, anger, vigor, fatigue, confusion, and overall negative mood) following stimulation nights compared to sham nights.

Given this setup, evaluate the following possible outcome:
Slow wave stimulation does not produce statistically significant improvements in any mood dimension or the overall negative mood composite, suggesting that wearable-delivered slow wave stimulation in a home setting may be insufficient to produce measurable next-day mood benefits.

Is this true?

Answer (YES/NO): NO